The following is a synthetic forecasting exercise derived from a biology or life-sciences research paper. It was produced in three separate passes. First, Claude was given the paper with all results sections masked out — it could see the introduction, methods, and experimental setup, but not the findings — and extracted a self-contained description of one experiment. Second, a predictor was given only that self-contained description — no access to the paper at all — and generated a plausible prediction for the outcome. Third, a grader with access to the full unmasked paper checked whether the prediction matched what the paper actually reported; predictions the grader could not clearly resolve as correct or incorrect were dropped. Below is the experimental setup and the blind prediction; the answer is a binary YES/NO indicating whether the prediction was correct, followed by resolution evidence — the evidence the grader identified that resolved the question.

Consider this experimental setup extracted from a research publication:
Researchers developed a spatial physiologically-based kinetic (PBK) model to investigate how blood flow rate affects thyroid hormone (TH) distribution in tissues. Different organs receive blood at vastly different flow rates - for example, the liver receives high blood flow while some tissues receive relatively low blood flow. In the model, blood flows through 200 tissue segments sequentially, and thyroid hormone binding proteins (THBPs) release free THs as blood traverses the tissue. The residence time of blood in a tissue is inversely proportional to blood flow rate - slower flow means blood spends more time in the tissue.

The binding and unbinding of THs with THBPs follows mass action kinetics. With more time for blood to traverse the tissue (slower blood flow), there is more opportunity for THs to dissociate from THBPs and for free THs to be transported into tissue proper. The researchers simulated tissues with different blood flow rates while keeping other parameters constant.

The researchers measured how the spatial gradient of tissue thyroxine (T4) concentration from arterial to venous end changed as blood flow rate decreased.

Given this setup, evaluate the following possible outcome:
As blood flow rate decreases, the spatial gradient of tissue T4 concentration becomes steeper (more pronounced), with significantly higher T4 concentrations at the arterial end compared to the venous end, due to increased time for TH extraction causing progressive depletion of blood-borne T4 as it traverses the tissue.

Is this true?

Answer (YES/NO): NO